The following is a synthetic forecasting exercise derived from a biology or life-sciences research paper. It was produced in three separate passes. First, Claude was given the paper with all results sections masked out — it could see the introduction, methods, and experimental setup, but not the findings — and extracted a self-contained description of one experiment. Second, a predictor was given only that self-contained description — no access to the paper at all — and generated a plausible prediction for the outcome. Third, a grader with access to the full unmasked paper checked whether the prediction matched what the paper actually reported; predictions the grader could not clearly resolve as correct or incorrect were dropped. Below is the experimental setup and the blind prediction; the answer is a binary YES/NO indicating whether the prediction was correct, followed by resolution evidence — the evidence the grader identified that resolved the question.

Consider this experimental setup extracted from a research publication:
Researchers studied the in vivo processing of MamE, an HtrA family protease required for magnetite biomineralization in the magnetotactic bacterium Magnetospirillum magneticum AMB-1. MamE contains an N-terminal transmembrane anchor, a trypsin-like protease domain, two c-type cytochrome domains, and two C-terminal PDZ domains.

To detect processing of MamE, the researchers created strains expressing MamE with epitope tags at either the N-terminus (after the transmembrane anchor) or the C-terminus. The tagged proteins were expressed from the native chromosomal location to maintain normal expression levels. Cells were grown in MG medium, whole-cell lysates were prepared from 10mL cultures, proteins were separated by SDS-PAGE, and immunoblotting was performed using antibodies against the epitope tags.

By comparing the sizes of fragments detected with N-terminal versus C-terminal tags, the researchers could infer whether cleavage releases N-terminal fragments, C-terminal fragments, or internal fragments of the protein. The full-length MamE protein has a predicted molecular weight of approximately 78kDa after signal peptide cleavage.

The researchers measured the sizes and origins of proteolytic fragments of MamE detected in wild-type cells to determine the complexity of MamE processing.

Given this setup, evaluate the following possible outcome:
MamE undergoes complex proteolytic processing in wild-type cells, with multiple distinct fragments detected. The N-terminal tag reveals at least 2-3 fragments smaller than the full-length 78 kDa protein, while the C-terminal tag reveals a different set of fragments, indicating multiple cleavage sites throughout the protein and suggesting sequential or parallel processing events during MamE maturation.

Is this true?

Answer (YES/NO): NO